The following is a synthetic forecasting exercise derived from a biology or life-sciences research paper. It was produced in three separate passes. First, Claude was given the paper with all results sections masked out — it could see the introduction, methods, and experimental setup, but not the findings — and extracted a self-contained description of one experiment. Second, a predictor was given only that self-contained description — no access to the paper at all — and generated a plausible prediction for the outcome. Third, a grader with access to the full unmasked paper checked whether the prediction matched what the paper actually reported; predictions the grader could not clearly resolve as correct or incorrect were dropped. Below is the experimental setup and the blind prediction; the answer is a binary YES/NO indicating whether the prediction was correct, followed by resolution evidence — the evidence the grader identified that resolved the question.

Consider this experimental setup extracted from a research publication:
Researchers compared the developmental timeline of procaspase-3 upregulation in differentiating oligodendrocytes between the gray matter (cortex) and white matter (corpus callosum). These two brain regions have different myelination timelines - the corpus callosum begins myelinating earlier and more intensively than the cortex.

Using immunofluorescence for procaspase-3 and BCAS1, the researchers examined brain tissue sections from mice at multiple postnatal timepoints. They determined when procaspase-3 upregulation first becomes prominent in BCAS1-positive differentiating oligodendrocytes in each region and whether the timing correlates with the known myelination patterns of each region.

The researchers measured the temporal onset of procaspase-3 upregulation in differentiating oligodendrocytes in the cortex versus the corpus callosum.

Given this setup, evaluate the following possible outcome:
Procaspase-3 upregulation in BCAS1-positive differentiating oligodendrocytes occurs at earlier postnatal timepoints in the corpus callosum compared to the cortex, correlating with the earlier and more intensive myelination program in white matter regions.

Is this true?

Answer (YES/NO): YES